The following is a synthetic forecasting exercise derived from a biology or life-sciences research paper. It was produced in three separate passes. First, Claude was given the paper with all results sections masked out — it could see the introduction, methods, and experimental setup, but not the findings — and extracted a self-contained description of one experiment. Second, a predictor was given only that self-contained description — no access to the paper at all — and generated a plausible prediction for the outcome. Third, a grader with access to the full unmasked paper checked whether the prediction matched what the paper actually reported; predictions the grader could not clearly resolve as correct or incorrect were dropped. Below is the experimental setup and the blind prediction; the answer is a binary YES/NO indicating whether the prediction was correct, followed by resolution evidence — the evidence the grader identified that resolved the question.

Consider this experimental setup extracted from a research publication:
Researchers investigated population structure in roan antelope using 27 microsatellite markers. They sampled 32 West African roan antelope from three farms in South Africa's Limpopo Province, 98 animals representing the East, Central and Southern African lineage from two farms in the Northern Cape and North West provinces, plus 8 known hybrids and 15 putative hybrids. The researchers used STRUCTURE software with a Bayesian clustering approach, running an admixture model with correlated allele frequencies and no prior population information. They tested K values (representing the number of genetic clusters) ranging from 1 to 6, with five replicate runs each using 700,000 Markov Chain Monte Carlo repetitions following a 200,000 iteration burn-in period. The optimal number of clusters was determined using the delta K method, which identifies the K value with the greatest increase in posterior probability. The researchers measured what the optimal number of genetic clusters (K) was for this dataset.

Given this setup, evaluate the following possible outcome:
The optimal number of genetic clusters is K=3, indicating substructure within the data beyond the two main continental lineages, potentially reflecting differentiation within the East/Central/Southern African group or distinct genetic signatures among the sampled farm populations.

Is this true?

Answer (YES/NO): NO